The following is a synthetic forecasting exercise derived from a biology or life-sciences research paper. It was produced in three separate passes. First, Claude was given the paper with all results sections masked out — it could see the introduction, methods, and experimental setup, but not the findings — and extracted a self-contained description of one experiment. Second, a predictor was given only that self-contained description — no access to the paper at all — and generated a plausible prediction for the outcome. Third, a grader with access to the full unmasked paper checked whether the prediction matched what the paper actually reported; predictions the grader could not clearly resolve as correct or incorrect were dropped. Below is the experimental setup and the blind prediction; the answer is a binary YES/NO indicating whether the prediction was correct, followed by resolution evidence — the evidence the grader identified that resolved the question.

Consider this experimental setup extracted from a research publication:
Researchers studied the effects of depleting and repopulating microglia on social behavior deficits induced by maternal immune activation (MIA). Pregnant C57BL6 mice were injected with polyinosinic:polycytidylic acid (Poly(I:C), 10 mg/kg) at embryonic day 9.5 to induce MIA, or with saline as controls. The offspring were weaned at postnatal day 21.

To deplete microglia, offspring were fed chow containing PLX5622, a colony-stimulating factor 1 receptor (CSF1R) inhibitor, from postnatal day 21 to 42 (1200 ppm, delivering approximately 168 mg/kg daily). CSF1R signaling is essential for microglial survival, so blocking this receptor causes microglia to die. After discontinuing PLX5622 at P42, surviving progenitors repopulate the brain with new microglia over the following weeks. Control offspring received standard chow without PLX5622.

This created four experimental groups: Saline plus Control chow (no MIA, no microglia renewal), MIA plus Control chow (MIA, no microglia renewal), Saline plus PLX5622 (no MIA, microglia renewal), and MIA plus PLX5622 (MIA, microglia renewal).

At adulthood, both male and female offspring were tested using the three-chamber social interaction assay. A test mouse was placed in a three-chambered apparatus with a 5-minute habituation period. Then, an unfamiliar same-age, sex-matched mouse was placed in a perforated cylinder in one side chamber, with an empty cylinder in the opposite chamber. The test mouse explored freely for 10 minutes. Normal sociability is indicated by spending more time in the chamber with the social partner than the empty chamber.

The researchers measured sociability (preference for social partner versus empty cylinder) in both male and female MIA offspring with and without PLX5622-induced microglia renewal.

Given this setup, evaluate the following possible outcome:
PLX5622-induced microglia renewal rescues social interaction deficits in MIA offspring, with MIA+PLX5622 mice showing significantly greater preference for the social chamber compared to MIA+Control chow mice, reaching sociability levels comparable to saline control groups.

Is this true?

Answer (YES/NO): NO